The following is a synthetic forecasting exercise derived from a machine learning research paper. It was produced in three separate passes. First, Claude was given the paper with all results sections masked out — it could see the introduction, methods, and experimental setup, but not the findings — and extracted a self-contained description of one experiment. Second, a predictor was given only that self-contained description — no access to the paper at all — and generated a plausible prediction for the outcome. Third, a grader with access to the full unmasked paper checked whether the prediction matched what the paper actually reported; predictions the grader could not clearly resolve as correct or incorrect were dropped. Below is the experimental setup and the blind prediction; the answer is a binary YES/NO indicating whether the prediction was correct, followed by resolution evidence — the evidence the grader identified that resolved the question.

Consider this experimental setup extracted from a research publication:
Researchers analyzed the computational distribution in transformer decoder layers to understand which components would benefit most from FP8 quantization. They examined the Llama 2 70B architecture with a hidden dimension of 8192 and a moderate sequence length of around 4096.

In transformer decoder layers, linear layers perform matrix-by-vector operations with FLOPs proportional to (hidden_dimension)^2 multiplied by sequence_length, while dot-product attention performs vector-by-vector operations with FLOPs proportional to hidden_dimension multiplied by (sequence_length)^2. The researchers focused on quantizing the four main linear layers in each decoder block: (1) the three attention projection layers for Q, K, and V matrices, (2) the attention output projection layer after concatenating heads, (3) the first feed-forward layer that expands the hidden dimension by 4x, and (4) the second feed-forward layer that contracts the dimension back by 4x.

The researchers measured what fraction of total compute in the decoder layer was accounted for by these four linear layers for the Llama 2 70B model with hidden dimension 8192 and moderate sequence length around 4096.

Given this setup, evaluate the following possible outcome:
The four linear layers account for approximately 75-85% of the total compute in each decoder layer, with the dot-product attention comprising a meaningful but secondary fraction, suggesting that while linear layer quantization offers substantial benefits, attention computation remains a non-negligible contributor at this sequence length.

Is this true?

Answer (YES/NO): NO